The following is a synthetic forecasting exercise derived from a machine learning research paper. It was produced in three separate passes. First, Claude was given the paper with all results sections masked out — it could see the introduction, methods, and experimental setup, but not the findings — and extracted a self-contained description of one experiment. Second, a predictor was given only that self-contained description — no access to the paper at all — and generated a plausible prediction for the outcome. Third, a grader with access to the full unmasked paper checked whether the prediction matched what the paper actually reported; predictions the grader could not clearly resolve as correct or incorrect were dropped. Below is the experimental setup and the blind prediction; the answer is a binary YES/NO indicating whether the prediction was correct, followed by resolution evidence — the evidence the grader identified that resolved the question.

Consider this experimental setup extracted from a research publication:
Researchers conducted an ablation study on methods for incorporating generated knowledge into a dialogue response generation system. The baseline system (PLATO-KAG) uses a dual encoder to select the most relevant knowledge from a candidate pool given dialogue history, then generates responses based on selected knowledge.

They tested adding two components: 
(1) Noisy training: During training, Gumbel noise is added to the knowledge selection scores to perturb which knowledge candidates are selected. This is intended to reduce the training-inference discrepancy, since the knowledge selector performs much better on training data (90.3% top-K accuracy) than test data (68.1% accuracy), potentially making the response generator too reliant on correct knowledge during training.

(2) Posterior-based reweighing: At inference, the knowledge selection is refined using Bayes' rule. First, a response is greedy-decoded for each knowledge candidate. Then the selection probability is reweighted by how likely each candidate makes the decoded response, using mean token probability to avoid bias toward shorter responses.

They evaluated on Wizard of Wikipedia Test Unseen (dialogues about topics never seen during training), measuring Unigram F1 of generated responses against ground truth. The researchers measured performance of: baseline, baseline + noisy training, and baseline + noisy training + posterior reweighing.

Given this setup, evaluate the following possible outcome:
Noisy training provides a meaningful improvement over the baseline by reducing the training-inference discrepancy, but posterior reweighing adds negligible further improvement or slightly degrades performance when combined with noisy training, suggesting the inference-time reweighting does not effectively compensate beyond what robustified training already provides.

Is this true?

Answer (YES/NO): YES